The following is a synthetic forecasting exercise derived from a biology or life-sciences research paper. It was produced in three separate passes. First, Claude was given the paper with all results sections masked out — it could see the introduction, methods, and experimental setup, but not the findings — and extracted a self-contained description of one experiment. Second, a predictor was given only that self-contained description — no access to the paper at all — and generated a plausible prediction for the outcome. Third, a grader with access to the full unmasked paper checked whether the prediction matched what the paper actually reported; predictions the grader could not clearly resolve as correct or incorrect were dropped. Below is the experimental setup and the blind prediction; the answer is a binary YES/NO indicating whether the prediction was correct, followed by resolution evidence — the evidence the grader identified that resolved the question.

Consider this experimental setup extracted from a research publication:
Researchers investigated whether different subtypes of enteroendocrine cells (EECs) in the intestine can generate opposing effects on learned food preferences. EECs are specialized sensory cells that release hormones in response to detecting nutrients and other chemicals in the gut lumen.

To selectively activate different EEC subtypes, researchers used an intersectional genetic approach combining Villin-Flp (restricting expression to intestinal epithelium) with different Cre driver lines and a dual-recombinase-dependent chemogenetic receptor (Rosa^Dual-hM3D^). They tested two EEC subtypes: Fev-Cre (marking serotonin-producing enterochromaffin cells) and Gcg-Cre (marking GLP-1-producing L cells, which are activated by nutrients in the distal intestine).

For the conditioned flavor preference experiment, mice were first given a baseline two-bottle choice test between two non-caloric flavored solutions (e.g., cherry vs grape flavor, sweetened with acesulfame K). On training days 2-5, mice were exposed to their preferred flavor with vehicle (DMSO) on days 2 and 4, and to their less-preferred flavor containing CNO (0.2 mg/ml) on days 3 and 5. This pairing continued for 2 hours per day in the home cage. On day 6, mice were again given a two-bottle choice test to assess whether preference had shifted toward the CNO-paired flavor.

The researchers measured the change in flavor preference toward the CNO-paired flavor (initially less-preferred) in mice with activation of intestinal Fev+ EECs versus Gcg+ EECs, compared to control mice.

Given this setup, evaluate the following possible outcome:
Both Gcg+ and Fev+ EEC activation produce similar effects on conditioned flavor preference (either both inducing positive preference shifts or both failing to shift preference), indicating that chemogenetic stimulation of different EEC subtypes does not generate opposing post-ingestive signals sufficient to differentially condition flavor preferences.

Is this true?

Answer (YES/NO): NO